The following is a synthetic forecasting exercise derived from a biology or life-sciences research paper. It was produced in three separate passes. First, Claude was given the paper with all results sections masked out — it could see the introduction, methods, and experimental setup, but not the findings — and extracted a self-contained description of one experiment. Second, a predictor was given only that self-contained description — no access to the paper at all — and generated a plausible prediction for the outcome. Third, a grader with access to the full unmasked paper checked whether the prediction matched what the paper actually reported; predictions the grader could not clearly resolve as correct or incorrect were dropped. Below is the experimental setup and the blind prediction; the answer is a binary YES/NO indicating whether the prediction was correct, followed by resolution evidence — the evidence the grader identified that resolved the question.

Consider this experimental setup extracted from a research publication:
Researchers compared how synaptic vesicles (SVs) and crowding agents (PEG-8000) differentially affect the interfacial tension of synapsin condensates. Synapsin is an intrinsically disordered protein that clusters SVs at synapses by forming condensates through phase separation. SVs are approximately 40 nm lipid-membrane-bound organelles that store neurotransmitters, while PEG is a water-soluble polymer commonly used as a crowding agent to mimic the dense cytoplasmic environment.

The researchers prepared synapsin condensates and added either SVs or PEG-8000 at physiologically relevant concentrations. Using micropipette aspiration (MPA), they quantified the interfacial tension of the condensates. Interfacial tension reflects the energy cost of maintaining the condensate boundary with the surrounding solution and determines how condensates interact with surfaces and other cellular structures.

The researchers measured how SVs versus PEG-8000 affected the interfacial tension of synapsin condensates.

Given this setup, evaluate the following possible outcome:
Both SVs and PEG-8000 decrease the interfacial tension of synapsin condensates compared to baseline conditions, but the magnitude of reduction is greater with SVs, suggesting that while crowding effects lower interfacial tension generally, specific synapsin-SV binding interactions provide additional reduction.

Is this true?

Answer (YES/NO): NO